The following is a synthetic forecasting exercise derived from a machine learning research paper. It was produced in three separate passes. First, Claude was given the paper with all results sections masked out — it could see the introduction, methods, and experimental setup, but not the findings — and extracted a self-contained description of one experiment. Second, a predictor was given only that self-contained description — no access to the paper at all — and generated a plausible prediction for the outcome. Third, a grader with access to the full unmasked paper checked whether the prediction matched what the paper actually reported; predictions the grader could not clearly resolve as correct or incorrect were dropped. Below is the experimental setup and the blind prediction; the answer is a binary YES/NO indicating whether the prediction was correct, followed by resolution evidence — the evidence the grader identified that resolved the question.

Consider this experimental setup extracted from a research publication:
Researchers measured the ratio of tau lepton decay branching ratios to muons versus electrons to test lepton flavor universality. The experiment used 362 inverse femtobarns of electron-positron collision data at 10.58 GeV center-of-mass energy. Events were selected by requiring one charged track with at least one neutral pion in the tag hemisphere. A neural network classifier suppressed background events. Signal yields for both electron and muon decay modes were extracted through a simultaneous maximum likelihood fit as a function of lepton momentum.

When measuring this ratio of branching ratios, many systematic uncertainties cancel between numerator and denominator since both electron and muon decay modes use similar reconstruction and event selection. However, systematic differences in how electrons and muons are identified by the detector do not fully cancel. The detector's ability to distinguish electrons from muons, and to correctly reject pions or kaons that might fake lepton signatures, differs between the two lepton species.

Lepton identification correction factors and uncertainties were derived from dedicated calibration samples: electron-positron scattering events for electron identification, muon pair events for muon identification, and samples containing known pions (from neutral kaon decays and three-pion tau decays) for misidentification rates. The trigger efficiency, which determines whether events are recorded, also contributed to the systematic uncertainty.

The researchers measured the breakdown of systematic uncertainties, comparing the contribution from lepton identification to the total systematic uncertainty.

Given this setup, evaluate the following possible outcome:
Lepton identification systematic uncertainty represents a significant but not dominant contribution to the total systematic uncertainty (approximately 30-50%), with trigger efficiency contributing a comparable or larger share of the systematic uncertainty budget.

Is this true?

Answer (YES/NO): NO